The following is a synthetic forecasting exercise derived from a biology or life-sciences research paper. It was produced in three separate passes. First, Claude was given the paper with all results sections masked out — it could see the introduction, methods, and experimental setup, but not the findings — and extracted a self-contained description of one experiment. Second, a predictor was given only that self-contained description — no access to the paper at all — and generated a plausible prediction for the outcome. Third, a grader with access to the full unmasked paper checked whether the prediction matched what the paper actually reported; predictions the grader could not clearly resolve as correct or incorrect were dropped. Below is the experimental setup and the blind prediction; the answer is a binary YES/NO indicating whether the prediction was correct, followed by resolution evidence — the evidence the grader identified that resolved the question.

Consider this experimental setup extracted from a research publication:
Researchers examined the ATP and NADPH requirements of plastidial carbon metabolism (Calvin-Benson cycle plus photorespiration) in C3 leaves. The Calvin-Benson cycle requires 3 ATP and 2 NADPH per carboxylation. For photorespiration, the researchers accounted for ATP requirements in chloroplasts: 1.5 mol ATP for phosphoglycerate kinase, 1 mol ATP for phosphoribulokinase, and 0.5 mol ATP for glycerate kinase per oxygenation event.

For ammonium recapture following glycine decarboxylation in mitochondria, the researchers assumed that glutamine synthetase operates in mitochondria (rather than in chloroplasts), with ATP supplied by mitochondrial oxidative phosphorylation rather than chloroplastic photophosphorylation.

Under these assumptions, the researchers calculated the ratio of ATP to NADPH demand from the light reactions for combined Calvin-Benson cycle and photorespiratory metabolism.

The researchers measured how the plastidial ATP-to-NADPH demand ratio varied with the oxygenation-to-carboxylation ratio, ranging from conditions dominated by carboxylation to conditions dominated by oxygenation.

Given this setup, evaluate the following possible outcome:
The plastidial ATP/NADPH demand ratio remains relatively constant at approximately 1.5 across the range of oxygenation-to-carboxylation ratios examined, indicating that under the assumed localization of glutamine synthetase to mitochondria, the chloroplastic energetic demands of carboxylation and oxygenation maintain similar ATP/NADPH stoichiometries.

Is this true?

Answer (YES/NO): YES